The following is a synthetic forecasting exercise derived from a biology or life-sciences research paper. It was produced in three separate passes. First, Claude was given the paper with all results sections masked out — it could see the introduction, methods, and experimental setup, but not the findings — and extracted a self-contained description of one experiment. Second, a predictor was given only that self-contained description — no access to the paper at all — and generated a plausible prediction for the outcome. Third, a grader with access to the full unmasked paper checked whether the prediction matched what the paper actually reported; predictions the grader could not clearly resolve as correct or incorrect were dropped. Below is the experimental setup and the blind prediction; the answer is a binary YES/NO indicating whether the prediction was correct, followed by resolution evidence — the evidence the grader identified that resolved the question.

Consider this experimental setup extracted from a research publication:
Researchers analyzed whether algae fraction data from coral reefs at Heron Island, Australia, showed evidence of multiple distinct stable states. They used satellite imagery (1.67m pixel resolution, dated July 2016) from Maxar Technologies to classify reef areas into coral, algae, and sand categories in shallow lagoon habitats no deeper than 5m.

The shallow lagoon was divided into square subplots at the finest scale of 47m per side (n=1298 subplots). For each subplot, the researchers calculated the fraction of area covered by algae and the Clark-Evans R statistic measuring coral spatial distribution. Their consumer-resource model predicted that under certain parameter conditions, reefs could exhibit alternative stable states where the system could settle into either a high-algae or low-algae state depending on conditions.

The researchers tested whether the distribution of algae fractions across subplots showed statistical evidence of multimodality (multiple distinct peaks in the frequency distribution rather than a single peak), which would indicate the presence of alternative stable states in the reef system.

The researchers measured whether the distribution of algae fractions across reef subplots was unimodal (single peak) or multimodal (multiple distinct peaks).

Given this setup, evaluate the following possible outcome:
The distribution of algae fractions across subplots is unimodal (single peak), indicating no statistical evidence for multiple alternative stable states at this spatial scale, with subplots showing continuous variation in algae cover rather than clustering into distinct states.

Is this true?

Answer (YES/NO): NO